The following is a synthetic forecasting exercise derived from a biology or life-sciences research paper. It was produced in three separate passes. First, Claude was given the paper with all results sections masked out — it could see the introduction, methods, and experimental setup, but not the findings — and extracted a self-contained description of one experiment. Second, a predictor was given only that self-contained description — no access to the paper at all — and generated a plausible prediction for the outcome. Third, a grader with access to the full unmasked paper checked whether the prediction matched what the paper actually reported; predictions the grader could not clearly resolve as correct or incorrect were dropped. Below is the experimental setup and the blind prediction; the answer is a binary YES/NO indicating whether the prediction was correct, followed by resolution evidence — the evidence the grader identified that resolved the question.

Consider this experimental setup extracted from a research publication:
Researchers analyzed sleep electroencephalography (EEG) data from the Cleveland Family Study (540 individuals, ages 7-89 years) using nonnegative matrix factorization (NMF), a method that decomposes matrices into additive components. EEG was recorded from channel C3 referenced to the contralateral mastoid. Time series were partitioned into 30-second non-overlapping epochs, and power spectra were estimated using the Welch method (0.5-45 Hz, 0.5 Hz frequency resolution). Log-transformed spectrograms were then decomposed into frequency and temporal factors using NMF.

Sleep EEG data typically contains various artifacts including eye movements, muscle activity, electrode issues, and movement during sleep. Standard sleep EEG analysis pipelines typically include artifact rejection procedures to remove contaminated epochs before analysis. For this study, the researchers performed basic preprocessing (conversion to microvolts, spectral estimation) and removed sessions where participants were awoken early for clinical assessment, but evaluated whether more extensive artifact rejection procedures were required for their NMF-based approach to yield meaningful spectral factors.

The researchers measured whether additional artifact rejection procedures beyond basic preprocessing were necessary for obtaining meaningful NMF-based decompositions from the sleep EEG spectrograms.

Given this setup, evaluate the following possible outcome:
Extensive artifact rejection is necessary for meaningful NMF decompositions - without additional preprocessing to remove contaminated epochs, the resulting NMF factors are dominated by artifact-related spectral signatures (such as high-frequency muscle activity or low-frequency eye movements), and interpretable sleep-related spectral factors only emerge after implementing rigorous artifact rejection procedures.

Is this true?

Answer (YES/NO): NO